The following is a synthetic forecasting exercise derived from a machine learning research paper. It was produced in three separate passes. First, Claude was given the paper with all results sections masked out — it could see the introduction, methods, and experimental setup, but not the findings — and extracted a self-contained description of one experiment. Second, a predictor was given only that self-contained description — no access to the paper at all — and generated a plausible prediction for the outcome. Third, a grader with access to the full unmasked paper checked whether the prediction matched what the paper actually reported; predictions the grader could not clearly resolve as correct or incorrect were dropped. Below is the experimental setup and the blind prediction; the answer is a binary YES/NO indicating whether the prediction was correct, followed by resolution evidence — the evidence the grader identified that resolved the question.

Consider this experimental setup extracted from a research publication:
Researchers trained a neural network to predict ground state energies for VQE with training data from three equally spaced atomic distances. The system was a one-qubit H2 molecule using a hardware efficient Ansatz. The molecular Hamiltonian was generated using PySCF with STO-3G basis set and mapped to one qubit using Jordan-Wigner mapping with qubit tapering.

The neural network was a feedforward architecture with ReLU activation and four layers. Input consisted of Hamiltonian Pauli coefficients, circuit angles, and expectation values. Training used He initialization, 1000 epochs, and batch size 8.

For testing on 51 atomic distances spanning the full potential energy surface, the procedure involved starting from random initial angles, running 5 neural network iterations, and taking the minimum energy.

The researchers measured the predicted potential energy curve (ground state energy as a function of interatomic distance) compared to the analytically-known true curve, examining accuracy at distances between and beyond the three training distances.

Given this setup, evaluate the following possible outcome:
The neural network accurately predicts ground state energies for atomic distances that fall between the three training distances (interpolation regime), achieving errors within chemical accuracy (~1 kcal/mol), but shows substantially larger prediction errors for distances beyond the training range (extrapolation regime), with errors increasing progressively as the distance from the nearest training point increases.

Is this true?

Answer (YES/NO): NO